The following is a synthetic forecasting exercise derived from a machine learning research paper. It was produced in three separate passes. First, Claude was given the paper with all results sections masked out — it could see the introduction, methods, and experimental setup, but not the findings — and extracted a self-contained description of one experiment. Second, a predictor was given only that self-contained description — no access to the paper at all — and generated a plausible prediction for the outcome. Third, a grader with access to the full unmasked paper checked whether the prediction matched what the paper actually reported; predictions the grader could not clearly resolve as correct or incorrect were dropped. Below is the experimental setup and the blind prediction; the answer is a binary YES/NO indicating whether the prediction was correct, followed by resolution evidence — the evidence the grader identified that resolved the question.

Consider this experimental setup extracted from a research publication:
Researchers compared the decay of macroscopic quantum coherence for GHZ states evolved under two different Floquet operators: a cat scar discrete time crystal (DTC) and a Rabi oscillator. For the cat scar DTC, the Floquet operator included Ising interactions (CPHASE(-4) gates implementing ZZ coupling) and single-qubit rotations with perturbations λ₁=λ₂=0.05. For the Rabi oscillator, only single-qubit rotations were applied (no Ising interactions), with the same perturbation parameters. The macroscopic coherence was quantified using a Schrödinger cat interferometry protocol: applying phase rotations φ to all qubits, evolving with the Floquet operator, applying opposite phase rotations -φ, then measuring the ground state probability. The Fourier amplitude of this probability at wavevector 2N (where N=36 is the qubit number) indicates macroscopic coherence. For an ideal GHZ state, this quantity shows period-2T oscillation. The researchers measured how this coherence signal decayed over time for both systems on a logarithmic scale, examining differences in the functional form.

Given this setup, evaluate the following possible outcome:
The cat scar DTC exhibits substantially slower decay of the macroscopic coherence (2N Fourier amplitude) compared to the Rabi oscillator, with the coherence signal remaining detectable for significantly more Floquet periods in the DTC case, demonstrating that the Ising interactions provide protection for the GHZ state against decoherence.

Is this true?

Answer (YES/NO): YES